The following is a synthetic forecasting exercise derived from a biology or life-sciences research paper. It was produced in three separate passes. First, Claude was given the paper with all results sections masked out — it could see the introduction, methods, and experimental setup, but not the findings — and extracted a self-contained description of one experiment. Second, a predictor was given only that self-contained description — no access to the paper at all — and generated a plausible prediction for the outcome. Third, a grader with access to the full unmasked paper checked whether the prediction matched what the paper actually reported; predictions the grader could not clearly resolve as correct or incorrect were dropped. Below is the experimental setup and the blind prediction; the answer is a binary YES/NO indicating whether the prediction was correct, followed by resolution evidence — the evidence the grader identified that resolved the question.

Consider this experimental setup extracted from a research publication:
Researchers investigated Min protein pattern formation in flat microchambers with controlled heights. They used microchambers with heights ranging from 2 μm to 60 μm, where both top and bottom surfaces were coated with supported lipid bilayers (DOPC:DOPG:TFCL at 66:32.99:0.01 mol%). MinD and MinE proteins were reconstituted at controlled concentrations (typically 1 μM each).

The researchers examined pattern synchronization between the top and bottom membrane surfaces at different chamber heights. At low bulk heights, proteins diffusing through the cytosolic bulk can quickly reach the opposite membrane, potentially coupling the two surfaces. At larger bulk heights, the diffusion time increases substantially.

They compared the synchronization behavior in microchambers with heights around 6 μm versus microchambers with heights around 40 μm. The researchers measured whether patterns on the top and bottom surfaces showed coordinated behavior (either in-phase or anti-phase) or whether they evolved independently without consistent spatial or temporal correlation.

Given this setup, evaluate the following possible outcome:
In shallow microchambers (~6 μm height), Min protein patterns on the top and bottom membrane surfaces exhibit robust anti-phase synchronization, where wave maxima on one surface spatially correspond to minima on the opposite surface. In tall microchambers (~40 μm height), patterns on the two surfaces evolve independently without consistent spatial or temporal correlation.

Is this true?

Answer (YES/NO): NO